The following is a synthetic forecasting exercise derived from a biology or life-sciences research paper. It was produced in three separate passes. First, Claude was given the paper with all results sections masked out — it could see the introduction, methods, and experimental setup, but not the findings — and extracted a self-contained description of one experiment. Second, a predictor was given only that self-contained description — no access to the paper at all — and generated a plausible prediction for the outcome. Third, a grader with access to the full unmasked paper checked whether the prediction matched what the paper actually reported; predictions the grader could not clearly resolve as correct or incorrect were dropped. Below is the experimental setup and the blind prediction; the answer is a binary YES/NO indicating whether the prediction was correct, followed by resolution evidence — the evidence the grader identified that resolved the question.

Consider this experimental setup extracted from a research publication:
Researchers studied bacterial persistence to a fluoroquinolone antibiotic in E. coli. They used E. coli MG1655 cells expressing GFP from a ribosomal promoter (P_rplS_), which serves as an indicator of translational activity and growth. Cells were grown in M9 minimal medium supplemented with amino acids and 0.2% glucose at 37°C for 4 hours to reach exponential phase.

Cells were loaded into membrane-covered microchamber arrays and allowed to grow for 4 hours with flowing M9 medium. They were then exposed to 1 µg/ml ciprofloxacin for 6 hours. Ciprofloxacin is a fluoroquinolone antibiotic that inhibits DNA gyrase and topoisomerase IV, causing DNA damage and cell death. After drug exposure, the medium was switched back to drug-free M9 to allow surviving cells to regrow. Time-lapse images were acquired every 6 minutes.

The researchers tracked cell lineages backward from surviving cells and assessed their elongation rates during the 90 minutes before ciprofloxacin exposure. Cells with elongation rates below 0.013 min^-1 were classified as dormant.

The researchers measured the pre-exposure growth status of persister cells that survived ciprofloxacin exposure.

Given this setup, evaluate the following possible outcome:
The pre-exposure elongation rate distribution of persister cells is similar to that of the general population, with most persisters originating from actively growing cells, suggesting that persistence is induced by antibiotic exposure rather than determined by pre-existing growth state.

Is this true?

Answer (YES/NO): YES